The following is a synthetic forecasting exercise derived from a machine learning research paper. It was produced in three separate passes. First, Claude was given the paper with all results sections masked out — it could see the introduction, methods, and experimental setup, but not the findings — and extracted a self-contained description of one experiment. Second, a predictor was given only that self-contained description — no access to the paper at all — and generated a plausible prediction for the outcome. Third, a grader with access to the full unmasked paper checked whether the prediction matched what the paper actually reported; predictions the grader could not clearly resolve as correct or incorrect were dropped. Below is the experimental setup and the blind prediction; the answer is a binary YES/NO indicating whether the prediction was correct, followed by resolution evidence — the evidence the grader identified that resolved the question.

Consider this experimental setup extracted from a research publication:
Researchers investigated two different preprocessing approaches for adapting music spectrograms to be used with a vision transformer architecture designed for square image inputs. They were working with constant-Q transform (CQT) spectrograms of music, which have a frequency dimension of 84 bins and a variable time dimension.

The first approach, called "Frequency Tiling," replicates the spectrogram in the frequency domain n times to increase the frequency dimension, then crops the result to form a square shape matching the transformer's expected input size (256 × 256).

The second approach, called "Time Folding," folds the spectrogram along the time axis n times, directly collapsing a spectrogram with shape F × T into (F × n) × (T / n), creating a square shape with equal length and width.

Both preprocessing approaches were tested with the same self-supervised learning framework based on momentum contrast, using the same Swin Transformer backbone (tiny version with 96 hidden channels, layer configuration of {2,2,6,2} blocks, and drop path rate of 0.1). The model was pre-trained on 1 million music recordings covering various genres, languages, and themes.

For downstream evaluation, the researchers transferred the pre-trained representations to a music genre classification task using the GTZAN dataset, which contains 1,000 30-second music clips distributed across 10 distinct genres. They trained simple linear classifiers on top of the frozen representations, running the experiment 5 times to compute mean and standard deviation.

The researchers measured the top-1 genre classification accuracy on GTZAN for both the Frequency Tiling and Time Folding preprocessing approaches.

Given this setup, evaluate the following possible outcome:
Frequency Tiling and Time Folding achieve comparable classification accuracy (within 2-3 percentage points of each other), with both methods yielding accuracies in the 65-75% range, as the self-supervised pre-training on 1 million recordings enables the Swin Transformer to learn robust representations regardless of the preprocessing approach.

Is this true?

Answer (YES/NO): NO